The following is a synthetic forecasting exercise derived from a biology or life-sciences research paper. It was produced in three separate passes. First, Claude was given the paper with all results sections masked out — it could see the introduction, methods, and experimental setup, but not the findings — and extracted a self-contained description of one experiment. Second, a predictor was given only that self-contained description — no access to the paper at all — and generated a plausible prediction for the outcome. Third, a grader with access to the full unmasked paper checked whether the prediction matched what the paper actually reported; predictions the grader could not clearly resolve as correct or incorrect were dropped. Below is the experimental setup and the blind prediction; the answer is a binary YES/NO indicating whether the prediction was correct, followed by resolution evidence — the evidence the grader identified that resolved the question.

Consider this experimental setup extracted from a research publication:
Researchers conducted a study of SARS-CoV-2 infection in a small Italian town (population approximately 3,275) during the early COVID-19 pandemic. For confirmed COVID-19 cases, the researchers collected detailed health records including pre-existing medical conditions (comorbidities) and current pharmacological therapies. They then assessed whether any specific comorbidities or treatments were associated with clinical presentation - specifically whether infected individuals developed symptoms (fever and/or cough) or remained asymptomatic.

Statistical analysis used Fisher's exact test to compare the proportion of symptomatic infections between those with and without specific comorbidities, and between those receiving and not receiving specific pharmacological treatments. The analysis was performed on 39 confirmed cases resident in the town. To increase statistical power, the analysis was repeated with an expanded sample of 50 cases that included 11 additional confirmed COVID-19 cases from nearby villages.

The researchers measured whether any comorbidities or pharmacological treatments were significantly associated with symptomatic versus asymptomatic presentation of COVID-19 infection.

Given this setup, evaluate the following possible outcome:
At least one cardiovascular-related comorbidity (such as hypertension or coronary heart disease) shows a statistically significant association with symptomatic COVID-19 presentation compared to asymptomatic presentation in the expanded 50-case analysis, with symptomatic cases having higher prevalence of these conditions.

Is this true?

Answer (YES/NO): NO